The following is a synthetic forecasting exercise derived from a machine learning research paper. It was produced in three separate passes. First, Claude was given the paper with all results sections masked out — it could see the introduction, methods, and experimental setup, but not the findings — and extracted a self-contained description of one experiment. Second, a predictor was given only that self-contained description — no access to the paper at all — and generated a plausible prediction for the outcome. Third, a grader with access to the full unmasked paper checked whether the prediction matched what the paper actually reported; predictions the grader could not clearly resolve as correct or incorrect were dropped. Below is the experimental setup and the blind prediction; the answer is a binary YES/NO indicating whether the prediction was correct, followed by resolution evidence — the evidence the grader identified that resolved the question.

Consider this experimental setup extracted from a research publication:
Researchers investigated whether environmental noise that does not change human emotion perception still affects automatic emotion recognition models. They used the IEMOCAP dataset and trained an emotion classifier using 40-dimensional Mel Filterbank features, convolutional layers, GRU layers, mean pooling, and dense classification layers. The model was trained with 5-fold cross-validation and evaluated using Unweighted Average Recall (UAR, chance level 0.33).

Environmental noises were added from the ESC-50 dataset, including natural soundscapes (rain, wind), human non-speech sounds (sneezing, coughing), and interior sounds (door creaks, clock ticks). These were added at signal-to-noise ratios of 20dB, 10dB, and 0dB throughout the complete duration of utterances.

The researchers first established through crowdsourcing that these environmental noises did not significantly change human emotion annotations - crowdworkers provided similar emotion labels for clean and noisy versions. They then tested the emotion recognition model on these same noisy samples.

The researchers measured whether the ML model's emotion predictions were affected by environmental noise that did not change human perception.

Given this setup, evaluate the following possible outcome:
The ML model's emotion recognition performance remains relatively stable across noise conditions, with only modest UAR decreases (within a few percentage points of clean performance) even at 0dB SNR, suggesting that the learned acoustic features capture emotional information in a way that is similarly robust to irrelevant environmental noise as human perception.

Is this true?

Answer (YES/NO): NO